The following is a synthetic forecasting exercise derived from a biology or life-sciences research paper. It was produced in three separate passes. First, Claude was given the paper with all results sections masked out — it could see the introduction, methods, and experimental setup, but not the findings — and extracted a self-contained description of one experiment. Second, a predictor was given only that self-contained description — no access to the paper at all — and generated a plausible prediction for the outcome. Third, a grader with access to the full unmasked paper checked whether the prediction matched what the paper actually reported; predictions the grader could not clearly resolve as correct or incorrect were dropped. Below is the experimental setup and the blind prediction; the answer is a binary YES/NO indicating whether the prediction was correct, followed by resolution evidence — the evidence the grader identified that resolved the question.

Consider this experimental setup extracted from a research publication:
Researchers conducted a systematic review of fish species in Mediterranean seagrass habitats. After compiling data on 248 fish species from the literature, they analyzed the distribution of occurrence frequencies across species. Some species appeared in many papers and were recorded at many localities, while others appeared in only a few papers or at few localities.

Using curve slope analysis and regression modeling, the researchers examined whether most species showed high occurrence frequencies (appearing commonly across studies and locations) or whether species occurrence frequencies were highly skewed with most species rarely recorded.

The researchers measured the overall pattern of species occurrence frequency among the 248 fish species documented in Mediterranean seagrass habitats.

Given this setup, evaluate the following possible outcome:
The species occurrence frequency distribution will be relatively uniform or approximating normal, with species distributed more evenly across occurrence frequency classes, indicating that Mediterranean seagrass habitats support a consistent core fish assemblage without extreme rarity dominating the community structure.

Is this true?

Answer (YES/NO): NO